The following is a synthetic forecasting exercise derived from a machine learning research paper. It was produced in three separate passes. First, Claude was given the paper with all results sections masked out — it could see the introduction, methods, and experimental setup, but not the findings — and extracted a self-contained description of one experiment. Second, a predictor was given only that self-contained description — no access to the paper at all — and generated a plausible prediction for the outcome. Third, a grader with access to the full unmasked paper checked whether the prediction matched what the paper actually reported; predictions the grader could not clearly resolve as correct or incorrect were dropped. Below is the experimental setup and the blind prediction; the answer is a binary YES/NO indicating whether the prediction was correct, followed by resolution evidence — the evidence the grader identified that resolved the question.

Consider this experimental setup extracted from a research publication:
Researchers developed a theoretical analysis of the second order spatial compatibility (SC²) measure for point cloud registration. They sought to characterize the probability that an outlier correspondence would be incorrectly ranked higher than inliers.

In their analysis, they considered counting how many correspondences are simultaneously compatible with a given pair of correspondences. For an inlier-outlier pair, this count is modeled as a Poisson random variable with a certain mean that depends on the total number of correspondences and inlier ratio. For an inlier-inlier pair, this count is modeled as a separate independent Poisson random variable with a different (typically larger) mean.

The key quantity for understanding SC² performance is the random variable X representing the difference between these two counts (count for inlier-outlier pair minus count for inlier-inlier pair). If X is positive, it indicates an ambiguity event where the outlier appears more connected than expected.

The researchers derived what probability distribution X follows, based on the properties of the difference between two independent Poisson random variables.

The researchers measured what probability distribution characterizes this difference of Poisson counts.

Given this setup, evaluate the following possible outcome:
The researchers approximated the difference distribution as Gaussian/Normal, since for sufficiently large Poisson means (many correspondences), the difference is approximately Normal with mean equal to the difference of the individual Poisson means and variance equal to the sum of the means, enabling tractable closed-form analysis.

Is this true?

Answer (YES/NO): NO